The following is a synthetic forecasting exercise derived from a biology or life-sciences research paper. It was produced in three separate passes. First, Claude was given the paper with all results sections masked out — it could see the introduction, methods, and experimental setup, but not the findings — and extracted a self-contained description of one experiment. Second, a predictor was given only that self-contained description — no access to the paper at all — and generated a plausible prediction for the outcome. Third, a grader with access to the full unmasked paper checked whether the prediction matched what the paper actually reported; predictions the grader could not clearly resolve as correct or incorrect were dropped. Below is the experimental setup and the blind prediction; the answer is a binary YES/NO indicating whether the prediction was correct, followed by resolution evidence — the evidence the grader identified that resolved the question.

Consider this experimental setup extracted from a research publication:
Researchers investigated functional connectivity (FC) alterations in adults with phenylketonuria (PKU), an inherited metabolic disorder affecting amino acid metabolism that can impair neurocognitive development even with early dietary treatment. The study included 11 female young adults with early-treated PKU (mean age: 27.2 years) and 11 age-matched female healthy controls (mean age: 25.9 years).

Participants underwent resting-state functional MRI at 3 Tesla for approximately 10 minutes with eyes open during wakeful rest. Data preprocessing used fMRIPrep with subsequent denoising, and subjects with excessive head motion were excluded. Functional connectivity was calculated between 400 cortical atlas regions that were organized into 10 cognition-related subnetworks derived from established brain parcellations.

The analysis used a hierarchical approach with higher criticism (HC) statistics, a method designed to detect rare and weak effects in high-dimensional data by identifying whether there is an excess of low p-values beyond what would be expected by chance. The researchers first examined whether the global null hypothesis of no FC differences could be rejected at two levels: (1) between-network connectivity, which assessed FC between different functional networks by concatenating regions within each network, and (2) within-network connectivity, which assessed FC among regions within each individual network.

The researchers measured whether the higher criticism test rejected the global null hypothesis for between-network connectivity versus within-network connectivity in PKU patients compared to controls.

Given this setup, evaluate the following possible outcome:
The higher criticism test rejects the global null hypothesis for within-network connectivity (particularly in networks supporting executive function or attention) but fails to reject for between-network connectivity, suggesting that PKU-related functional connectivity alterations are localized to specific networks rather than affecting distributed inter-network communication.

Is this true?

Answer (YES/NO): YES